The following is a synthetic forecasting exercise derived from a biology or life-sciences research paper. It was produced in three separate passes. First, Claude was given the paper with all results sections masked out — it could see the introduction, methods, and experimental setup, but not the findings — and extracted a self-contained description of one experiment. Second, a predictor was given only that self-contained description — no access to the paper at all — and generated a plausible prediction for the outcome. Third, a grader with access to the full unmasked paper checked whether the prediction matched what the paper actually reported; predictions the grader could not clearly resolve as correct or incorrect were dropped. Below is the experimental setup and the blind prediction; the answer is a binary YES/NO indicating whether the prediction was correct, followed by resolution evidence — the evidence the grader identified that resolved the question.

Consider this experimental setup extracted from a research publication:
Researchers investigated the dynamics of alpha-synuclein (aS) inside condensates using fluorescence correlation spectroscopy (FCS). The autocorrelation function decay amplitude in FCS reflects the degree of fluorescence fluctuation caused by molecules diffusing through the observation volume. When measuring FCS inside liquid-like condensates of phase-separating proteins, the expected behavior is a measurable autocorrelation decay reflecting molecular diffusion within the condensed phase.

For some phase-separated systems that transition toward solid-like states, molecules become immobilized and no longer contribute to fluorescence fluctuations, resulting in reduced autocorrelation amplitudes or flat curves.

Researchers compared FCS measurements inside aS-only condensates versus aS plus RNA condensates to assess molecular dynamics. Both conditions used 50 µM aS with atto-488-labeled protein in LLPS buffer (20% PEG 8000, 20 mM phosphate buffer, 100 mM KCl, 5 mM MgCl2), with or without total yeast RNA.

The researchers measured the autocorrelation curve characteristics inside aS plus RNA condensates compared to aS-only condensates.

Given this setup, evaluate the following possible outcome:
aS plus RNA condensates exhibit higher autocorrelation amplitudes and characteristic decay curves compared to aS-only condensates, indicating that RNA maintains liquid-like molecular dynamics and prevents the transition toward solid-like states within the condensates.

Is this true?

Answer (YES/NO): NO